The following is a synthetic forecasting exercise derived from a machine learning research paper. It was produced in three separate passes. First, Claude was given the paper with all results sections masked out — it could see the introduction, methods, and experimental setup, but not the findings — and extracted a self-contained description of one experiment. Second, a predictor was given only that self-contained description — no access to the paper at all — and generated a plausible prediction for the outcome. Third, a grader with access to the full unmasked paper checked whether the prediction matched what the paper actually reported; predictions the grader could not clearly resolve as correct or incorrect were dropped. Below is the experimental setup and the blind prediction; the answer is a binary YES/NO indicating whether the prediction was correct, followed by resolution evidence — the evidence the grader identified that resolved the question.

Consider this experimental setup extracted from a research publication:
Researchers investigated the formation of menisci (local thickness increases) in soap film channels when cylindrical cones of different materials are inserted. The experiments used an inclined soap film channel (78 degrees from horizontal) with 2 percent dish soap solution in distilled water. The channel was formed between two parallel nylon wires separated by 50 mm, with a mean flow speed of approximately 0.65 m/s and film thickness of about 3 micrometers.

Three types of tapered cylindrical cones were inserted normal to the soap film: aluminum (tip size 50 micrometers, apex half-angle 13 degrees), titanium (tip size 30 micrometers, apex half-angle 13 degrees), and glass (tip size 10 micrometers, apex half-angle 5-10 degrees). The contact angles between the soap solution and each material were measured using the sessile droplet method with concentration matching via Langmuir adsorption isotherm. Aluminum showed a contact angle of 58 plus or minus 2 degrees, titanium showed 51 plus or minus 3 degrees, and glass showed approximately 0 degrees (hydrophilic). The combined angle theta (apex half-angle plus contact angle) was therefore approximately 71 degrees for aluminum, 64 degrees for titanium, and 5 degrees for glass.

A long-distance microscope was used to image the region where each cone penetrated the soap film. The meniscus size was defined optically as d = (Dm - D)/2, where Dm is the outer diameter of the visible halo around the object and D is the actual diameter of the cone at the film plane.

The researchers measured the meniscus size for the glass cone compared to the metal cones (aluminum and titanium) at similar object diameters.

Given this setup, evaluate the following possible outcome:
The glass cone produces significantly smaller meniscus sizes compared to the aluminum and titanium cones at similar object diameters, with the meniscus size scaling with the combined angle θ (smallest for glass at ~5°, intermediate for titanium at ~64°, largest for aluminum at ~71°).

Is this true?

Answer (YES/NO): NO